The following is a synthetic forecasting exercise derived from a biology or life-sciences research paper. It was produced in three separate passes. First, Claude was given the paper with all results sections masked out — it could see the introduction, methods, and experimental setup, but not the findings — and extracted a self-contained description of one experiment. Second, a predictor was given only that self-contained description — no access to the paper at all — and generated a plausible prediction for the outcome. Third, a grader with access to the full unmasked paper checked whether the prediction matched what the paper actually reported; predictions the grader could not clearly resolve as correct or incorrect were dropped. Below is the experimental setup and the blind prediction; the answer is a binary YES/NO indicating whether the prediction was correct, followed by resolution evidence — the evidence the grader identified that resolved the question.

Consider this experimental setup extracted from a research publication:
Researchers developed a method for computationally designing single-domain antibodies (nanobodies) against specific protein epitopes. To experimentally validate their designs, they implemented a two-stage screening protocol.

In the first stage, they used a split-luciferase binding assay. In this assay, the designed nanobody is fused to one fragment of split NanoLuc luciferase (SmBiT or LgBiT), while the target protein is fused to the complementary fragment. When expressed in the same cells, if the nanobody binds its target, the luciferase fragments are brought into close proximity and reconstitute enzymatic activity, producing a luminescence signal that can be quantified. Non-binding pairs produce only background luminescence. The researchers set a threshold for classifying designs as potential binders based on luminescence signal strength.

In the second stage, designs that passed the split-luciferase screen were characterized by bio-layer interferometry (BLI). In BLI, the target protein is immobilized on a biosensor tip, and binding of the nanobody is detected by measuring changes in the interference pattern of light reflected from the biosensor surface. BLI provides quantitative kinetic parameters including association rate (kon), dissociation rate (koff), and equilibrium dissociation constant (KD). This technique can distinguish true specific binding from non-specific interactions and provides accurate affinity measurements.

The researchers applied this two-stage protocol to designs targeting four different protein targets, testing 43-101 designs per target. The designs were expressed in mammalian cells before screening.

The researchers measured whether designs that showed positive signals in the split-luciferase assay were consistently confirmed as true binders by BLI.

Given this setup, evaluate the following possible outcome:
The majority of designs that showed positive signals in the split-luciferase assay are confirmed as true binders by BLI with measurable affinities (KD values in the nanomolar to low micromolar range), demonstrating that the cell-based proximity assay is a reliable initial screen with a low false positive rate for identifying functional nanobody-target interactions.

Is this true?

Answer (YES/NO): NO